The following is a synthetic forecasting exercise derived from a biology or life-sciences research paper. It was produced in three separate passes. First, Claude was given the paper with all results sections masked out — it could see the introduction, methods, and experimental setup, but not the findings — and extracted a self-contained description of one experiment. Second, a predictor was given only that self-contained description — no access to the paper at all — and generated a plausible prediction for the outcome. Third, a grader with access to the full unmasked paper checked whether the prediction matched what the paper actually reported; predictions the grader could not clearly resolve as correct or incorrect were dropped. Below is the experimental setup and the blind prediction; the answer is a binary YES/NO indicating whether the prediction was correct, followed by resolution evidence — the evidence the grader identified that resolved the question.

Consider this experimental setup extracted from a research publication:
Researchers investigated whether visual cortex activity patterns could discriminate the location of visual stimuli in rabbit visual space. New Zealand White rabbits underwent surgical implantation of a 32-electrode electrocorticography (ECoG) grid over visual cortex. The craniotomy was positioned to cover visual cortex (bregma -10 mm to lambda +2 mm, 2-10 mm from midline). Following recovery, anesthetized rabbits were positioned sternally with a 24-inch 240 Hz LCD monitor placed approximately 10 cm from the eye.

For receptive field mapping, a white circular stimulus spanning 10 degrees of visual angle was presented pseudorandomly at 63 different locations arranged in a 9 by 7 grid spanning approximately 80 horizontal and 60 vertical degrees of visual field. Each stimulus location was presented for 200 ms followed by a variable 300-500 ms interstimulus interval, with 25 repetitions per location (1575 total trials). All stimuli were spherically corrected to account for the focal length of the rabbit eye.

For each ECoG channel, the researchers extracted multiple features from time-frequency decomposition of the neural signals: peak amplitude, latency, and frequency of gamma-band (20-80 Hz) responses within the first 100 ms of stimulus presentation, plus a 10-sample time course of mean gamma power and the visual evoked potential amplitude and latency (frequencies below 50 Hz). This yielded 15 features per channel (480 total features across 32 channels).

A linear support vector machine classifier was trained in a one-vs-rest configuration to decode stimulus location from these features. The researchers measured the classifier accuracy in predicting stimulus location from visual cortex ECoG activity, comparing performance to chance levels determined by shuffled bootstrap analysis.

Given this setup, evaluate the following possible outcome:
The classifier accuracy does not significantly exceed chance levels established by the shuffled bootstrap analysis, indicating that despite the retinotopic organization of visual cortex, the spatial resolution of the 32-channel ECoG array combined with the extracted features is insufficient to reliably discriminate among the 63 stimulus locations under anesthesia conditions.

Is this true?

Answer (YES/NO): NO